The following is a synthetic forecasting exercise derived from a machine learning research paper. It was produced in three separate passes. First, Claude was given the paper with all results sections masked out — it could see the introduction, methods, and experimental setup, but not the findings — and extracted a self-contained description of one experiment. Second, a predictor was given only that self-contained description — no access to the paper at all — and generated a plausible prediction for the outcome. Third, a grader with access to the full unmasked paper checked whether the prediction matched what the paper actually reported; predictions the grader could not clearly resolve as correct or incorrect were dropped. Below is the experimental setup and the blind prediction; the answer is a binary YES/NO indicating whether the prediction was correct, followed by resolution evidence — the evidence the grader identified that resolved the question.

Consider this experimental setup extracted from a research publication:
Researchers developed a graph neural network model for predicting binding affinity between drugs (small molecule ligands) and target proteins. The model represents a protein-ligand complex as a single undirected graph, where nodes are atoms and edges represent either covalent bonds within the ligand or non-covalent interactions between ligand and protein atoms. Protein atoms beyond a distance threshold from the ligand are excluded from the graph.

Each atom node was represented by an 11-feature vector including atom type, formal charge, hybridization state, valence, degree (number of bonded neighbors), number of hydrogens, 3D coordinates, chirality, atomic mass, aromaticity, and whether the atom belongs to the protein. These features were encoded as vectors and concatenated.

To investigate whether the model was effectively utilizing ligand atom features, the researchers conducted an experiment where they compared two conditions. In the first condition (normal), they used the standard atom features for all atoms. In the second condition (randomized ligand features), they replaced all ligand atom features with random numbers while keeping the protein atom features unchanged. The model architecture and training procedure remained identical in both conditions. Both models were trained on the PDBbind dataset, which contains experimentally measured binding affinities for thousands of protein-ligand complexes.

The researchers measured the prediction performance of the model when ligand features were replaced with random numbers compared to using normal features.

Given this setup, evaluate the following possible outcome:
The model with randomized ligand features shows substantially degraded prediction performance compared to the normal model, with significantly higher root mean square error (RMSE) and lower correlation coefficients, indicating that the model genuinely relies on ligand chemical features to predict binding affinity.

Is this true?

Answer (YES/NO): NO